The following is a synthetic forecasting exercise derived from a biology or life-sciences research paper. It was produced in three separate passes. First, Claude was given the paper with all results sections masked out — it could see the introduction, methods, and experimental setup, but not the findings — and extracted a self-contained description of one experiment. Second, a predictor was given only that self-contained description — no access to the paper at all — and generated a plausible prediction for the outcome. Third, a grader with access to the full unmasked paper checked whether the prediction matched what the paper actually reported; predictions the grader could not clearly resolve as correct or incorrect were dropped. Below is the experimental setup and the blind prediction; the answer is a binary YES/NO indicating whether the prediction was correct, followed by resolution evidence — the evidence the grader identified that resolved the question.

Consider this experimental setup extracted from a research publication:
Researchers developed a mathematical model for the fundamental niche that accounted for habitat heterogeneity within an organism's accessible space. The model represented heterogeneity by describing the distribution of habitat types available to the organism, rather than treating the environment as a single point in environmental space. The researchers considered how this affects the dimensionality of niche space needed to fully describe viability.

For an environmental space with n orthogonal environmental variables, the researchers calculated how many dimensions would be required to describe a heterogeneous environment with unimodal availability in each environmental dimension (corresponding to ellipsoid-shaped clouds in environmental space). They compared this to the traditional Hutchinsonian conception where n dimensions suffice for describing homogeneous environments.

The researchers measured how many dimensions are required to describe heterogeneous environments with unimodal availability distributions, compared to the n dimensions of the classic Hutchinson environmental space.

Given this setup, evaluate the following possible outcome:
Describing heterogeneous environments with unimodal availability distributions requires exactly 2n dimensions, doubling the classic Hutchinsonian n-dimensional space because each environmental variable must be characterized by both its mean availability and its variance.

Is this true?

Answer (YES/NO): YES